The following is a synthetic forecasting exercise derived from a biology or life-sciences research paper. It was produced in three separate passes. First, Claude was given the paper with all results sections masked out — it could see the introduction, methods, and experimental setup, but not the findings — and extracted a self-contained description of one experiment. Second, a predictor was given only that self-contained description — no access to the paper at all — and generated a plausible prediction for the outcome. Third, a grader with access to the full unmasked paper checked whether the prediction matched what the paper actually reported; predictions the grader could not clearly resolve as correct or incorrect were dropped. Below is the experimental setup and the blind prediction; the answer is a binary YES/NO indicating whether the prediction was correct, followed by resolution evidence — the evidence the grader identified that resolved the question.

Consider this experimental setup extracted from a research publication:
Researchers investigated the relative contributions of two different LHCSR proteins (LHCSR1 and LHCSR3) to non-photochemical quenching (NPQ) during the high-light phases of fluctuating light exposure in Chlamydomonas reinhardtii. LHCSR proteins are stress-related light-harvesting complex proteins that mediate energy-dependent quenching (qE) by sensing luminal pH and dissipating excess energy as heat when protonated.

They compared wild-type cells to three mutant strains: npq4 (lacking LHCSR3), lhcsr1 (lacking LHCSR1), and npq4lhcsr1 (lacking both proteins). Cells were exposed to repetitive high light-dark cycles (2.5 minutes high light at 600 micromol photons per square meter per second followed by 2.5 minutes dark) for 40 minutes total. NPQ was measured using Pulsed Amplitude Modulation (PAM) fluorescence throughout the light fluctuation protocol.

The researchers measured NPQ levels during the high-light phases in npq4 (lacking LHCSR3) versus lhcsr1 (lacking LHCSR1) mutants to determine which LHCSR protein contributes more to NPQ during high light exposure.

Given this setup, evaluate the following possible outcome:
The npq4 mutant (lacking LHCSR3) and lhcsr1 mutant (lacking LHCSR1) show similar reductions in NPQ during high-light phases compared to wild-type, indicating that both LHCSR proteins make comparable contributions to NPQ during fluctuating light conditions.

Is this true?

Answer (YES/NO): NO